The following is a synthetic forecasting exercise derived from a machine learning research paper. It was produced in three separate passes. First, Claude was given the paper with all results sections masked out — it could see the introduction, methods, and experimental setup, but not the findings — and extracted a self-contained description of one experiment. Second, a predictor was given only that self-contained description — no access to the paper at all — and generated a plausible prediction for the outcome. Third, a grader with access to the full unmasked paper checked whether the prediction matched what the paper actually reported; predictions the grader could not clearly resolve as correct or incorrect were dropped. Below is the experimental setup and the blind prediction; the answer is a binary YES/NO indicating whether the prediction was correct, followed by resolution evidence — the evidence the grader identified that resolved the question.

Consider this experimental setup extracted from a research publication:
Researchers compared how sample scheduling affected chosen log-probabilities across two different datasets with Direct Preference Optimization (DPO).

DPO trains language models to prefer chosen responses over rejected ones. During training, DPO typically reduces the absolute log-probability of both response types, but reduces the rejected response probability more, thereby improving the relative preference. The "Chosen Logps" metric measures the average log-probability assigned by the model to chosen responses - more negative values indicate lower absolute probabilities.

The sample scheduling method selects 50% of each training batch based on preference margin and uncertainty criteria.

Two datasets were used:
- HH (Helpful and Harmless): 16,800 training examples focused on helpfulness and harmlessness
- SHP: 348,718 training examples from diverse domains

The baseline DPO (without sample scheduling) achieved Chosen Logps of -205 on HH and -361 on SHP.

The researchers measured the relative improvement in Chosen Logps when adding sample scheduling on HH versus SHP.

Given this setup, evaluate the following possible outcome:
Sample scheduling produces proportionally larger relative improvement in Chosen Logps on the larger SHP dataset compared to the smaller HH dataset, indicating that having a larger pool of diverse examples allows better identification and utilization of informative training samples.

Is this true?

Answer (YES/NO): NO